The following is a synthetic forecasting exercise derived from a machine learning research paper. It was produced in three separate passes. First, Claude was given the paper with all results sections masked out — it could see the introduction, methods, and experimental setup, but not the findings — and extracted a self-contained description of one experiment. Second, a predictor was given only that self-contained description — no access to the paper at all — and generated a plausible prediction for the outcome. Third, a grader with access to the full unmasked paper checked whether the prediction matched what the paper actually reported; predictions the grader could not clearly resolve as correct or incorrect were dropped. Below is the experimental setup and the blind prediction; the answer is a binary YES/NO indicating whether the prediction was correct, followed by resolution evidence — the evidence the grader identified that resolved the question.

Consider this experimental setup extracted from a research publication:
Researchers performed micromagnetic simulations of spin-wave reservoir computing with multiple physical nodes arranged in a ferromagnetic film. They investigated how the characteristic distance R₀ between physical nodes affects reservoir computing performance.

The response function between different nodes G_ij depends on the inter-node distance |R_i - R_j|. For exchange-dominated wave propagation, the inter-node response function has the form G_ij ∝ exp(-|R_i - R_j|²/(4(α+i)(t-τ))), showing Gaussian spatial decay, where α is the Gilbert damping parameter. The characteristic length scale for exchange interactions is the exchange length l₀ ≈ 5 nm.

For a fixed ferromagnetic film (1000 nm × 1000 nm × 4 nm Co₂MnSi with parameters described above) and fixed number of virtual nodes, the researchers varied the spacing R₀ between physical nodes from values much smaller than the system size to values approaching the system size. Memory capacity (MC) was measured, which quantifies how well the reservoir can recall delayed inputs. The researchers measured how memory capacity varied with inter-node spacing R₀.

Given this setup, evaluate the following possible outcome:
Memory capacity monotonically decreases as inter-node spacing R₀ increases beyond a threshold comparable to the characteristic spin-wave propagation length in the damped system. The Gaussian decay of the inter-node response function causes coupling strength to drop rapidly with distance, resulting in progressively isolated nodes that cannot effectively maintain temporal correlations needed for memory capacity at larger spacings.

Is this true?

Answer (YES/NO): NO